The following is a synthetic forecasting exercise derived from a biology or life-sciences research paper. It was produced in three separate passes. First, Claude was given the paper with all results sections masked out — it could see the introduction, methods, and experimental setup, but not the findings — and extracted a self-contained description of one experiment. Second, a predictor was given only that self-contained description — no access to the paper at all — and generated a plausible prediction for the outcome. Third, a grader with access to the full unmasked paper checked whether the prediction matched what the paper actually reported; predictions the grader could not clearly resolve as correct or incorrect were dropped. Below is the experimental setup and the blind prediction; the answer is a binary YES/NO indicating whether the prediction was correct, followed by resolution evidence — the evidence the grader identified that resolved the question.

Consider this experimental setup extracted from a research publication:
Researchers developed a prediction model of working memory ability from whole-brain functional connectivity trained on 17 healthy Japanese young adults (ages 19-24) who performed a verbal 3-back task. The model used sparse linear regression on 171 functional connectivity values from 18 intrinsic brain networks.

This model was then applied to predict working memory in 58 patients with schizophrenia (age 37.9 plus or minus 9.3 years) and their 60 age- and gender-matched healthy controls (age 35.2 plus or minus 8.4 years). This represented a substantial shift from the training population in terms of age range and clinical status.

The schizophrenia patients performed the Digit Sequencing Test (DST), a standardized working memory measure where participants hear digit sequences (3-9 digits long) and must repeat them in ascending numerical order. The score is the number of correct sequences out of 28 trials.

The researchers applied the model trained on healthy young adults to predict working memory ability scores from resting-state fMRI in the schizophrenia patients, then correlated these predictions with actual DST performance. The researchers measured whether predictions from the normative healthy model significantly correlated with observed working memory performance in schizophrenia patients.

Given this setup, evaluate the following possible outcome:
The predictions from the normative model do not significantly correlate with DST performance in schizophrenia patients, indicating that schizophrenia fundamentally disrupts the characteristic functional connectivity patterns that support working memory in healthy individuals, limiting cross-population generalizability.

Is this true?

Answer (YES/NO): NO